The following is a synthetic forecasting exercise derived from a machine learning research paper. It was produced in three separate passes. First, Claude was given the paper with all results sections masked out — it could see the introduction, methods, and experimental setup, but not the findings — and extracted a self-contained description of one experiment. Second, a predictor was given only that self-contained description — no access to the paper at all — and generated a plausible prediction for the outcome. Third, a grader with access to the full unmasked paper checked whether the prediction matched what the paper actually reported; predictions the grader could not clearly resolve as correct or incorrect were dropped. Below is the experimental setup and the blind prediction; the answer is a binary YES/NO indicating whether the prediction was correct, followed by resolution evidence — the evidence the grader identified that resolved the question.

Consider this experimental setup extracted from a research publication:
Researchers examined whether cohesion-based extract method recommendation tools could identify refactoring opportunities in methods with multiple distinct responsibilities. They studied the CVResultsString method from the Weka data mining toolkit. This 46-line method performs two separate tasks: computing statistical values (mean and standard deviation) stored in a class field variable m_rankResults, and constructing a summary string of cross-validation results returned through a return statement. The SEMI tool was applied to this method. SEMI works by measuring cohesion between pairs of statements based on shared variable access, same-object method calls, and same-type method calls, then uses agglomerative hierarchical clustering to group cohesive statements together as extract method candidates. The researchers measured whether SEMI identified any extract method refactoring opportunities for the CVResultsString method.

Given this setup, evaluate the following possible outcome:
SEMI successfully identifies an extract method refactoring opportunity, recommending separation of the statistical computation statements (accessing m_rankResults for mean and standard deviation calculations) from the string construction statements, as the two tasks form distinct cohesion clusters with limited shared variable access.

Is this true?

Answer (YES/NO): NO